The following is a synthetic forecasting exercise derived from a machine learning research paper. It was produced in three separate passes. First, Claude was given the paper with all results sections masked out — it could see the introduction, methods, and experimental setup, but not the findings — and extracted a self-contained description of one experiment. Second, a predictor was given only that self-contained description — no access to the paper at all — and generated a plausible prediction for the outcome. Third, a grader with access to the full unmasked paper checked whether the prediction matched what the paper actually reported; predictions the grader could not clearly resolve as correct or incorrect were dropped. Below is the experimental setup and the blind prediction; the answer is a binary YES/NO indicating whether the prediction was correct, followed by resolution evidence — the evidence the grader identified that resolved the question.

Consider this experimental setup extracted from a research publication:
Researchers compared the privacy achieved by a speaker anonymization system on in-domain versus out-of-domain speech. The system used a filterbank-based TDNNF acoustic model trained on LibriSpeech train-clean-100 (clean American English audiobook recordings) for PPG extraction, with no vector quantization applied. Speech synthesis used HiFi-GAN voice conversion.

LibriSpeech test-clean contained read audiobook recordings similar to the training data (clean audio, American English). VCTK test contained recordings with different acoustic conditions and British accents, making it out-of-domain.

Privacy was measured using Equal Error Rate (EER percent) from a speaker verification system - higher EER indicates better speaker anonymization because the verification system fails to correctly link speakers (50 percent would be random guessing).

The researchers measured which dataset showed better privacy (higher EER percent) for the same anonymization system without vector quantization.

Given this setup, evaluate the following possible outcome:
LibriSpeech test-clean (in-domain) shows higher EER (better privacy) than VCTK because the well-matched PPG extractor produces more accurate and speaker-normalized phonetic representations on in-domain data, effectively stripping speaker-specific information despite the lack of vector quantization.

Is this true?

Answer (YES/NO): NO